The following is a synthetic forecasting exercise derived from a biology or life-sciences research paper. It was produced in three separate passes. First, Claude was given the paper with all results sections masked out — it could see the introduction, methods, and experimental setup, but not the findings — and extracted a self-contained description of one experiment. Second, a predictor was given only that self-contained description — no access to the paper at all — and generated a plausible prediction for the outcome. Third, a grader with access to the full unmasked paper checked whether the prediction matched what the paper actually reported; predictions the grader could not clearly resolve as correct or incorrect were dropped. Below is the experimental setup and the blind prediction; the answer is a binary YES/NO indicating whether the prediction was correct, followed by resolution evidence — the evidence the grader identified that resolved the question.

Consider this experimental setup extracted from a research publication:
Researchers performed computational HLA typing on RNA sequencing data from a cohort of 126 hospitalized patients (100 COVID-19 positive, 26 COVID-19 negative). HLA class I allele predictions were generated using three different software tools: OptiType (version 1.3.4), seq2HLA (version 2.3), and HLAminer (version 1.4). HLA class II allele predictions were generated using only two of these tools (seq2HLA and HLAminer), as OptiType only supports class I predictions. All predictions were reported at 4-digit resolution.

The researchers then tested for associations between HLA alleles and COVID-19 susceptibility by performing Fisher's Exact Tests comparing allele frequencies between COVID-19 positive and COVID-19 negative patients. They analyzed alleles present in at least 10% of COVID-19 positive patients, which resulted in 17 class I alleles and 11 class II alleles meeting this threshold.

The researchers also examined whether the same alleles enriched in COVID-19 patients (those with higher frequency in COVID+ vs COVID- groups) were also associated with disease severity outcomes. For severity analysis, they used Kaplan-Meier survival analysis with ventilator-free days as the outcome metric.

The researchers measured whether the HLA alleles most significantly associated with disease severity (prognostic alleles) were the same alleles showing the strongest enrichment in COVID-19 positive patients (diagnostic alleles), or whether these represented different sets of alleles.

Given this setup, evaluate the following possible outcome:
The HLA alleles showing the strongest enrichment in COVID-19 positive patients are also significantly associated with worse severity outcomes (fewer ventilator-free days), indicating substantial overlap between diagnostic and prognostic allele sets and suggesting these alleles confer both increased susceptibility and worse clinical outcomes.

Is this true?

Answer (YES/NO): NO